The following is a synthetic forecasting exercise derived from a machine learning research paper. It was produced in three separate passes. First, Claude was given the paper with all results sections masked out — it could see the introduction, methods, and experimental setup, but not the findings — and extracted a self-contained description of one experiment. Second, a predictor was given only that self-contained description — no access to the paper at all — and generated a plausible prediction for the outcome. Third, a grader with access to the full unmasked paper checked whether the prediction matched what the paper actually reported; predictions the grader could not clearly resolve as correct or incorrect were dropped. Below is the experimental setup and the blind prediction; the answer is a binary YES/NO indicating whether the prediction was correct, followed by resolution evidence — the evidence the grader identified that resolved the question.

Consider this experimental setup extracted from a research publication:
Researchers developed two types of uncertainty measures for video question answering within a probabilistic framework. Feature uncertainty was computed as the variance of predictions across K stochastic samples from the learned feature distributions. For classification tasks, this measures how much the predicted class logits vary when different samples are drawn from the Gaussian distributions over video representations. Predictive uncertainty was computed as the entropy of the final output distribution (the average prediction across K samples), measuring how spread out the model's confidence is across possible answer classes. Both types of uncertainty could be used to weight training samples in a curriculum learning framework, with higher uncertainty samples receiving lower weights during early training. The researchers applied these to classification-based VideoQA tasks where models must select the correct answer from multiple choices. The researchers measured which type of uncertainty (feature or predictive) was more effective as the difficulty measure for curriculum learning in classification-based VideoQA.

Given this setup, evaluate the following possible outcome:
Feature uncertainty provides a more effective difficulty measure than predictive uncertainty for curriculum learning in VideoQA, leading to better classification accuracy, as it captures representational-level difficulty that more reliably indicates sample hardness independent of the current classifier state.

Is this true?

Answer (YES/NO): NO